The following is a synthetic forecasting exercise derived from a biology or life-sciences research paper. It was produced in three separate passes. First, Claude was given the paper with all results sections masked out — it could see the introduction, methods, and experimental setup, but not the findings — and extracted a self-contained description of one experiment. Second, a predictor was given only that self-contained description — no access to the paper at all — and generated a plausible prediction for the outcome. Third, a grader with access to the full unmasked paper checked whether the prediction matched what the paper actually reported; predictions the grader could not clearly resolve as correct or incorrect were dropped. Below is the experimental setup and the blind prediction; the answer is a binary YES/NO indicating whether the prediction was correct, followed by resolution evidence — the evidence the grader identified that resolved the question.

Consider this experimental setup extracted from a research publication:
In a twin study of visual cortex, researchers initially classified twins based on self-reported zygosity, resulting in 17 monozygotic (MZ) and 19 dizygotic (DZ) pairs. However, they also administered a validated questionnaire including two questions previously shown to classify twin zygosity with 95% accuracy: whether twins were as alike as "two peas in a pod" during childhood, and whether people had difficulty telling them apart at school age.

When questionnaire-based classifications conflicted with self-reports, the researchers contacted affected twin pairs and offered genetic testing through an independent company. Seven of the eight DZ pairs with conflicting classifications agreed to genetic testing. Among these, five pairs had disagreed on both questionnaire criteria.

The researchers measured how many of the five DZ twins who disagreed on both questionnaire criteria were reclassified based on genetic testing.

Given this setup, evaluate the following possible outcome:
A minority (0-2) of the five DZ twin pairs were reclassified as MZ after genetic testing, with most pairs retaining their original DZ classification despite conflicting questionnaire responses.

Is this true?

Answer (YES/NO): NO